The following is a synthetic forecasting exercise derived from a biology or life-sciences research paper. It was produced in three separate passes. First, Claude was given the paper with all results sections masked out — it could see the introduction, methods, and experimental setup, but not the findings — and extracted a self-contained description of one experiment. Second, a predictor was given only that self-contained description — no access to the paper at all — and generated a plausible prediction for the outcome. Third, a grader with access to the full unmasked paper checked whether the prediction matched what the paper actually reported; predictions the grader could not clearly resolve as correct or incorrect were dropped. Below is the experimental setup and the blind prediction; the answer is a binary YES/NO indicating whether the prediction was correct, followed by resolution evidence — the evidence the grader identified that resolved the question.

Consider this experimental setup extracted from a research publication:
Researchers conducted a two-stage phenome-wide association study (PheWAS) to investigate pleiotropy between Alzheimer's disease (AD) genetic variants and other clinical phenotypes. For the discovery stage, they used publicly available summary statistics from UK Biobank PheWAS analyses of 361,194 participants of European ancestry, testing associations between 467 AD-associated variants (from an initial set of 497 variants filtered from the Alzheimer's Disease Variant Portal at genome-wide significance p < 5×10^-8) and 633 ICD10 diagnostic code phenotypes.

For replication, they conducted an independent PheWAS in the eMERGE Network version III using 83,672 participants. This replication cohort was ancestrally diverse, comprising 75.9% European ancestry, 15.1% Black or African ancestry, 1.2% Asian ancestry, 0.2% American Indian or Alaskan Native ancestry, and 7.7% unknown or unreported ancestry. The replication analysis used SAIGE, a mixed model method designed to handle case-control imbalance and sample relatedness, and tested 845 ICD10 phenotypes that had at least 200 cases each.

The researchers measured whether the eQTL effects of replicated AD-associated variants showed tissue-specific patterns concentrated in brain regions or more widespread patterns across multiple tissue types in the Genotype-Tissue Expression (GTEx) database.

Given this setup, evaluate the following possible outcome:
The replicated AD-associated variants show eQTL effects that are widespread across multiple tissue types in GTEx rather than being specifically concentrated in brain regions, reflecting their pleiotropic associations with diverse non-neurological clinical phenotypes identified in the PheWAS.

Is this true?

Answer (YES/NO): YES